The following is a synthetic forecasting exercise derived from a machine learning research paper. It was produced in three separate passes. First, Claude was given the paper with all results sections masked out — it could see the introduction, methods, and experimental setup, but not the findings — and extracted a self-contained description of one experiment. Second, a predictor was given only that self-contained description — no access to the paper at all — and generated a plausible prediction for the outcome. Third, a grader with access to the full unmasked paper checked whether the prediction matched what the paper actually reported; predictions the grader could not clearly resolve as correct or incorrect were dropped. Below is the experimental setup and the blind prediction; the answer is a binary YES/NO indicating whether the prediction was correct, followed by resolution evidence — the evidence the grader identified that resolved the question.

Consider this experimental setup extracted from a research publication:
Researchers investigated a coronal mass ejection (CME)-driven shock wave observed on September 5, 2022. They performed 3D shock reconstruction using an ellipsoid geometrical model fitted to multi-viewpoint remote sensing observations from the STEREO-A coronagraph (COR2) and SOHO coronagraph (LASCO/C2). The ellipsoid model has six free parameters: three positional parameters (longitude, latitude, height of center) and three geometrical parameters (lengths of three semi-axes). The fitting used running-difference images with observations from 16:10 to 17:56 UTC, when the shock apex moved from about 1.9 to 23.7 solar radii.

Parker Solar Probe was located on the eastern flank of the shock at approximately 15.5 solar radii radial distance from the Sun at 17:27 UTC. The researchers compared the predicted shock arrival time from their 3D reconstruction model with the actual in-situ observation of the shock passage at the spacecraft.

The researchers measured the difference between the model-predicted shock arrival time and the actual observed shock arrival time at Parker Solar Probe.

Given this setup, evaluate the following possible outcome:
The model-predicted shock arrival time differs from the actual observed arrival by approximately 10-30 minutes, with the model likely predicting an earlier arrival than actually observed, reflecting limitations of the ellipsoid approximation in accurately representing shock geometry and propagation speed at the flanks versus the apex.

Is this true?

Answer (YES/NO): NO